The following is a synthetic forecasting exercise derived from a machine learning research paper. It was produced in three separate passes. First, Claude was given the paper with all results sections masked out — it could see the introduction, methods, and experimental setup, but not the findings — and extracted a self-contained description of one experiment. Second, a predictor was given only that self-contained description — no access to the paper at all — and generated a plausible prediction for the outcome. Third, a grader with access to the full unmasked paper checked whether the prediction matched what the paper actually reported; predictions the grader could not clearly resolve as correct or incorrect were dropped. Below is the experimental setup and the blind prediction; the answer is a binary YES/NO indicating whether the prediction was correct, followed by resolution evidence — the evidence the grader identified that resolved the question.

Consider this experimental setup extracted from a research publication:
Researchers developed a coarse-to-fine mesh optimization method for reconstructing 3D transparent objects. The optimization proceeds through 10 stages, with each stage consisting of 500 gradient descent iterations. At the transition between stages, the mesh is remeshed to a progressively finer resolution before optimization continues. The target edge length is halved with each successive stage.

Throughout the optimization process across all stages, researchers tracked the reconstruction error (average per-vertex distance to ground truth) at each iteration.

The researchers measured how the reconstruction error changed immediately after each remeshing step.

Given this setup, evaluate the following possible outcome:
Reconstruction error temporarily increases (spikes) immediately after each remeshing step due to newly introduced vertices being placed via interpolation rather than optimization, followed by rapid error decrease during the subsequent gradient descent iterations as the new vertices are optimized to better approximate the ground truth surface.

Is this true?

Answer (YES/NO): YES